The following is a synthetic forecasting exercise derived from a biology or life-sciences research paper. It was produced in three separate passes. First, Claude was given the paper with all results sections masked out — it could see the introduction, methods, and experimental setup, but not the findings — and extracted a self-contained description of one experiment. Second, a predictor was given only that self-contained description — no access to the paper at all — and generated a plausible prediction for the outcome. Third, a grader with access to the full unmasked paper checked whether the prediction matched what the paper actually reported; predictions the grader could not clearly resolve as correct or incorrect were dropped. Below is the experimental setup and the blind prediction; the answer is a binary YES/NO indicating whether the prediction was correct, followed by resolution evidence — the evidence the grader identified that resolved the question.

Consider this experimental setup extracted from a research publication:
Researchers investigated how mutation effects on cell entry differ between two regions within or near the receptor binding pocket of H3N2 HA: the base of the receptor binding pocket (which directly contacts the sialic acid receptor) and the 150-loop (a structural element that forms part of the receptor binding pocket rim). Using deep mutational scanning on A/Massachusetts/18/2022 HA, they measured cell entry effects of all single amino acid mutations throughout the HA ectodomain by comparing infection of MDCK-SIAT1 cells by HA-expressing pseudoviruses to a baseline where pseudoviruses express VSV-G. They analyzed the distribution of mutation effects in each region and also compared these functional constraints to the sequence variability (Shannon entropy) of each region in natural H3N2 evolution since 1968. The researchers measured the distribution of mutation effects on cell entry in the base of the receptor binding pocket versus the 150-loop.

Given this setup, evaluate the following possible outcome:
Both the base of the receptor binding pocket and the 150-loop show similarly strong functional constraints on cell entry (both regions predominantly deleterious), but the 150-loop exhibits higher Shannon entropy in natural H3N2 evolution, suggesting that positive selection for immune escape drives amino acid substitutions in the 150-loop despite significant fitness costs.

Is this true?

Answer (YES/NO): NO